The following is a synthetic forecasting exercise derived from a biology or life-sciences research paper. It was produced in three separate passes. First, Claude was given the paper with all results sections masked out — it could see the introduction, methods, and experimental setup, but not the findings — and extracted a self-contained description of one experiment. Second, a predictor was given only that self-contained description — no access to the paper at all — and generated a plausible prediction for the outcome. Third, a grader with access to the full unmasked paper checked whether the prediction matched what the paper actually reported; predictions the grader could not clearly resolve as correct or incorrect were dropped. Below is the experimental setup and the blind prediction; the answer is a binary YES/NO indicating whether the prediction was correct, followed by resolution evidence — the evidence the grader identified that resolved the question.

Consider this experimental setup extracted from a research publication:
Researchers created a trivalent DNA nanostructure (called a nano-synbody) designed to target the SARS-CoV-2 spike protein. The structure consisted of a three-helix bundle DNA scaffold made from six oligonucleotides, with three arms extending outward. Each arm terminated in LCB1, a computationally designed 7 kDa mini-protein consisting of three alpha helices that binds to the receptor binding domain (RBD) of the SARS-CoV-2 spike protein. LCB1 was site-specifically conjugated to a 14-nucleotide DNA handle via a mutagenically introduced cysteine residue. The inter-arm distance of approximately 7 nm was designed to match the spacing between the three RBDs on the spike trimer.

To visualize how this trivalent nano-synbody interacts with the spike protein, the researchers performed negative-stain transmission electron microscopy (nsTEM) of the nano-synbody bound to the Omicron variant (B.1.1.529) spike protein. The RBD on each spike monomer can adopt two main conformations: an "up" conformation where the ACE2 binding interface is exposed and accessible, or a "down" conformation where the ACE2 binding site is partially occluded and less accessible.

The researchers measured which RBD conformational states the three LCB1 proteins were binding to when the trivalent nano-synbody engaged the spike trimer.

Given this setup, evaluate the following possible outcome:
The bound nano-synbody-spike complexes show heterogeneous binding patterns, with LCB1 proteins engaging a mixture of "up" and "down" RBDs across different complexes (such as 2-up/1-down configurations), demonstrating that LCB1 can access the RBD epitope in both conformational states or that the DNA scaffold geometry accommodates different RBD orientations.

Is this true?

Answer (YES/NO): NO